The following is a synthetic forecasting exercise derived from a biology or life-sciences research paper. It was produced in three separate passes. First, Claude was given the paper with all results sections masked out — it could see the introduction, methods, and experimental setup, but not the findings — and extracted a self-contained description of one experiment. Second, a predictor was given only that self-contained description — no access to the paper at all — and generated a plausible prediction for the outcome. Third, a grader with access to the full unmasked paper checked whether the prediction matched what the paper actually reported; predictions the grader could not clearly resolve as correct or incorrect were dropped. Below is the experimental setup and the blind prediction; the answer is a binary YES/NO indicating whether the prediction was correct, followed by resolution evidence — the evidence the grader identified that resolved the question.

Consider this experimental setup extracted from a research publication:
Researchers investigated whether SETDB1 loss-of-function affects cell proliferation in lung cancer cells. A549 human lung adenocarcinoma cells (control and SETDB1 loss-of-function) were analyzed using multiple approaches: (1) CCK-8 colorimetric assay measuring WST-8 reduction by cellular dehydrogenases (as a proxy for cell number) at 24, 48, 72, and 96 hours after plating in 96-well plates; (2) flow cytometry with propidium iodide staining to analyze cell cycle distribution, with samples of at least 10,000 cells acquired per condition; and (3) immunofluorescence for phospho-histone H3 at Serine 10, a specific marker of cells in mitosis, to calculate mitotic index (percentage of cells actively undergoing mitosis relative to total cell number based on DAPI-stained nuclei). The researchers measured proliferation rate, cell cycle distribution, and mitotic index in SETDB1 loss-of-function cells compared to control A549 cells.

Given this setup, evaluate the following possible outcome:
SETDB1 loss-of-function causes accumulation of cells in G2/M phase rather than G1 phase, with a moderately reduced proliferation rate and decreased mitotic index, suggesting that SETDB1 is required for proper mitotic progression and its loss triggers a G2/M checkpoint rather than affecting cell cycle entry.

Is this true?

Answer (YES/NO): NO